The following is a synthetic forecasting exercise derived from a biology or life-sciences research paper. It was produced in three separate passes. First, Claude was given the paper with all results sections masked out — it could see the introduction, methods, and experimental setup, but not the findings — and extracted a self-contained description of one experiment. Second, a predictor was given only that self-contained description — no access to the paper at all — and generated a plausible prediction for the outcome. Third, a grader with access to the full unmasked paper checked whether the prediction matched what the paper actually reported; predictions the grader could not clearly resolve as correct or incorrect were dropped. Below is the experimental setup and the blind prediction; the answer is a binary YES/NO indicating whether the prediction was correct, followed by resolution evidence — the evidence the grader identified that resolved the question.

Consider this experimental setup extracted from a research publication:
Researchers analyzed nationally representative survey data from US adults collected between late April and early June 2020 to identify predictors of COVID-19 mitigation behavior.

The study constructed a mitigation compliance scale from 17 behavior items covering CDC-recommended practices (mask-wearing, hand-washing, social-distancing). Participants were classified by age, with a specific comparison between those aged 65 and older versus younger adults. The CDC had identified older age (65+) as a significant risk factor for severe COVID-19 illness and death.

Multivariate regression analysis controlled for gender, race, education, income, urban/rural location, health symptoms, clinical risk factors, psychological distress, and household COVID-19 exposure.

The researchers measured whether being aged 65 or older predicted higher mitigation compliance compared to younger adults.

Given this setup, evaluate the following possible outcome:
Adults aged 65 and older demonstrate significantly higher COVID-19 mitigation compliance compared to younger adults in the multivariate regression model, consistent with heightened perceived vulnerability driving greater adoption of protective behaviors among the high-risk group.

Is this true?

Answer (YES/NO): NO